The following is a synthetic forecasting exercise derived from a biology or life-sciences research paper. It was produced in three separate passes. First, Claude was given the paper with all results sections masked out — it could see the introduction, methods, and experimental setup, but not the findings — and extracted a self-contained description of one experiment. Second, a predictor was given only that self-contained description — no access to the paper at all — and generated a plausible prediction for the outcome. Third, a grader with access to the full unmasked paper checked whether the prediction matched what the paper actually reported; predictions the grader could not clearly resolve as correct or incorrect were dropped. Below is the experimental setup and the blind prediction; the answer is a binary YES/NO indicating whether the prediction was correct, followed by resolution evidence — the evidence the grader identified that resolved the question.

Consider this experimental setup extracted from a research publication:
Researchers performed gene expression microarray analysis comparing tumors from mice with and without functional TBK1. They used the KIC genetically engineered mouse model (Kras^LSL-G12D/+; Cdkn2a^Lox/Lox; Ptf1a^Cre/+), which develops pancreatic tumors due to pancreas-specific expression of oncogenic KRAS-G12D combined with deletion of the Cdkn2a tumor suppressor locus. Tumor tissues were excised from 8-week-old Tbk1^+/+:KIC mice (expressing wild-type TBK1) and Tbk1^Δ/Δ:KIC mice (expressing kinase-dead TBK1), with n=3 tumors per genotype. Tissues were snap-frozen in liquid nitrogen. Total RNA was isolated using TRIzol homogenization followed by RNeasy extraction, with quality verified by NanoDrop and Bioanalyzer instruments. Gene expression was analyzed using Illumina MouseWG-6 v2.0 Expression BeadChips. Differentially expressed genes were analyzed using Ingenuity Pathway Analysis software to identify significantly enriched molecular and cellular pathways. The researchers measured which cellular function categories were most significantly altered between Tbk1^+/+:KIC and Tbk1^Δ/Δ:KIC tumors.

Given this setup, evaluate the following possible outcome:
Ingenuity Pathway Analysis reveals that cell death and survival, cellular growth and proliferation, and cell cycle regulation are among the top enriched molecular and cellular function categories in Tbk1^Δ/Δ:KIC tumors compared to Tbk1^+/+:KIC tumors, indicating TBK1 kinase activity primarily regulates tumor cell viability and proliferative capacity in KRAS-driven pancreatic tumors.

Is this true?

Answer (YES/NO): NO